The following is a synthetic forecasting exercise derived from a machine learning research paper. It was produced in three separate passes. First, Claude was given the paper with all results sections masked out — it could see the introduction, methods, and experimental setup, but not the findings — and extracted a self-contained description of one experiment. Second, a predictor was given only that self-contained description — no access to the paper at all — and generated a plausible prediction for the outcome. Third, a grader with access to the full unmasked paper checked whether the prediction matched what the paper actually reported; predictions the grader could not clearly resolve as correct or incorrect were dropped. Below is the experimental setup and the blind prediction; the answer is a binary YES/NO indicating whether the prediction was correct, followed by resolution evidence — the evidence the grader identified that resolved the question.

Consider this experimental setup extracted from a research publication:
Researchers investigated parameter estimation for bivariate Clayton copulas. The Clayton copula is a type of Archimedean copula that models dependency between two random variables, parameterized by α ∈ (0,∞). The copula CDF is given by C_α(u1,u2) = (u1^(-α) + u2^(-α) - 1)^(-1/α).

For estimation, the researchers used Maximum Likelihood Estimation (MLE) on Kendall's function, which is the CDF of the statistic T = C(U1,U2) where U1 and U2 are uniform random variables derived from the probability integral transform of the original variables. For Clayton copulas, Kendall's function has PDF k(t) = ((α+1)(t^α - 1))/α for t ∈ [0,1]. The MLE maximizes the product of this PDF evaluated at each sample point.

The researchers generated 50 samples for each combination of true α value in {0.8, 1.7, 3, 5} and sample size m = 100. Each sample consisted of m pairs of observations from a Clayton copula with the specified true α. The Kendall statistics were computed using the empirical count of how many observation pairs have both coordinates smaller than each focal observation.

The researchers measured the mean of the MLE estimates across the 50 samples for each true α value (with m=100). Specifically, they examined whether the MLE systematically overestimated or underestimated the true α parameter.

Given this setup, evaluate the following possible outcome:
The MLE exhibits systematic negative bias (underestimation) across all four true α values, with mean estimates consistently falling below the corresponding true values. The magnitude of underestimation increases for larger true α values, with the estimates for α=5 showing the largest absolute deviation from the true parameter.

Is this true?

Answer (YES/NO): NO